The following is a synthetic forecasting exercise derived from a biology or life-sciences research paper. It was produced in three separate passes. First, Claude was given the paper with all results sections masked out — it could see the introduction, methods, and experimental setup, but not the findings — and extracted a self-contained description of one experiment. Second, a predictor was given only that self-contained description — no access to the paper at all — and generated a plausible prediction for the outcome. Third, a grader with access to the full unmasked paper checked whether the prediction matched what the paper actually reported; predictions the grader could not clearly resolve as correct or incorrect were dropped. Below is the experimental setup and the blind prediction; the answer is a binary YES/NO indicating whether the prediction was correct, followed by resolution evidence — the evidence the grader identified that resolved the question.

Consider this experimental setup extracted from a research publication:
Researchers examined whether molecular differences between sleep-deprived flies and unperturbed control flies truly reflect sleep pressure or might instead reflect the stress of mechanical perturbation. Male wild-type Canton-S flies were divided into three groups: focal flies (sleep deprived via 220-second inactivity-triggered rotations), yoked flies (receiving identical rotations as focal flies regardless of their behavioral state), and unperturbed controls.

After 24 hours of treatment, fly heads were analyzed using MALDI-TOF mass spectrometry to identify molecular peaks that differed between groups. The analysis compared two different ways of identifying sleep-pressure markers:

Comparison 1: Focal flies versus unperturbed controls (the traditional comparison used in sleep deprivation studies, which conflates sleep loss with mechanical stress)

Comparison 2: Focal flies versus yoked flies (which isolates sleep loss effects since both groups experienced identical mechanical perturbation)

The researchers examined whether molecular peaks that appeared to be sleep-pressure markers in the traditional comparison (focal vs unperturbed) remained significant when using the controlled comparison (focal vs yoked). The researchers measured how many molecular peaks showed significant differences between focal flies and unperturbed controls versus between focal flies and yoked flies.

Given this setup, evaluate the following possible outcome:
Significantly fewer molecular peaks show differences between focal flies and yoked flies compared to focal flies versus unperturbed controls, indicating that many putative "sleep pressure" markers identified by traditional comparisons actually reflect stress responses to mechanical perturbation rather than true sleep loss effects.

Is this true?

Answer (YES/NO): YES